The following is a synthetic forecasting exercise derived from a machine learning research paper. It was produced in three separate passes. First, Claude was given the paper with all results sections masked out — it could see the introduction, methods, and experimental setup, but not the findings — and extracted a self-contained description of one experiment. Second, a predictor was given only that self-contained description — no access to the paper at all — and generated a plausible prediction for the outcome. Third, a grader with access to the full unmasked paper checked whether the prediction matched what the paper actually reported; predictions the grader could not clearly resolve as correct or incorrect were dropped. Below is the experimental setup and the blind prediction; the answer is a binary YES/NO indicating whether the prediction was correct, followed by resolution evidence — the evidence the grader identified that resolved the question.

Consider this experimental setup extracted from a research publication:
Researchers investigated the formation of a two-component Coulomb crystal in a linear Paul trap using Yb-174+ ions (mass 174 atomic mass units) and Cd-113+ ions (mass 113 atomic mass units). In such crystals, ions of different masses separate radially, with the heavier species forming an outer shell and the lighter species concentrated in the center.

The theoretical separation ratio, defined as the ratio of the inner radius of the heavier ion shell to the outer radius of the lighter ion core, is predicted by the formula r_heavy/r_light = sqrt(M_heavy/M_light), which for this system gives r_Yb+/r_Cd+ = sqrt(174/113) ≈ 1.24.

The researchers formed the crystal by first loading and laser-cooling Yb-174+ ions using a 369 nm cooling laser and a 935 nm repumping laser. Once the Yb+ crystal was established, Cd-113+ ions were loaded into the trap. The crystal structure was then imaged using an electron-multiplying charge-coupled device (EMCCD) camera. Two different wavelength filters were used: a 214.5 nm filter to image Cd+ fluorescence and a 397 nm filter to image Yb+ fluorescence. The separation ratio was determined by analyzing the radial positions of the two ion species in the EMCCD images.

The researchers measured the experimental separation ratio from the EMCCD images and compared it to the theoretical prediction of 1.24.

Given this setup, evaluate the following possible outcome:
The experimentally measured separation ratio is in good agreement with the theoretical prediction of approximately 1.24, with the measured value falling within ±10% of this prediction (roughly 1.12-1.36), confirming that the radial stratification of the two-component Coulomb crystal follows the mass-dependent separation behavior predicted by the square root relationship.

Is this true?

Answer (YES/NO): YES